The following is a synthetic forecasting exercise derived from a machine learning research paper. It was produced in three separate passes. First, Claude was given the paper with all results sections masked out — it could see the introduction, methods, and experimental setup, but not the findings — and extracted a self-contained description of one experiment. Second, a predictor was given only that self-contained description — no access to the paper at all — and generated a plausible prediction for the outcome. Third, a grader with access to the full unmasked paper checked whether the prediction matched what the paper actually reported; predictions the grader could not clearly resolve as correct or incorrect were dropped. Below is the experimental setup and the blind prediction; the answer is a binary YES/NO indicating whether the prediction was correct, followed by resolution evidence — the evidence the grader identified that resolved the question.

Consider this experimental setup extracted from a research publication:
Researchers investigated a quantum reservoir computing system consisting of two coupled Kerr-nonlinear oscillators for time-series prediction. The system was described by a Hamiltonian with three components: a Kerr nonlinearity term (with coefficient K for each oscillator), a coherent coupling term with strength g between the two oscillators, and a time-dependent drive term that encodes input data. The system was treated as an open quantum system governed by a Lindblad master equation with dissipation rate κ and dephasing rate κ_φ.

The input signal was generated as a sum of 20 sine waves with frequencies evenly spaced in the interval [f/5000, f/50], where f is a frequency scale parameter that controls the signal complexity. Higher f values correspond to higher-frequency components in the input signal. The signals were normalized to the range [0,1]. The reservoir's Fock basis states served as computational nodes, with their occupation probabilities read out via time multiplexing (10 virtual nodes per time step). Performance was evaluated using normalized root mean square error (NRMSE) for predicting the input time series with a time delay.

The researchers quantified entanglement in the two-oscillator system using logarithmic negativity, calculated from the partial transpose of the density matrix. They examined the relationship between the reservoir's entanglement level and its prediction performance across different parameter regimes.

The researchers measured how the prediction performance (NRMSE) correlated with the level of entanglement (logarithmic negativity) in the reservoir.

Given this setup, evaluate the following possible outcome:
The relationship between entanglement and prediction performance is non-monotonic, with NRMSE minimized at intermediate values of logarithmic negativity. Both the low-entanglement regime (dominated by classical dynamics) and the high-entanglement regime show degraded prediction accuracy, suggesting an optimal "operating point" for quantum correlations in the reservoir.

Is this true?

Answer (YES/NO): YES